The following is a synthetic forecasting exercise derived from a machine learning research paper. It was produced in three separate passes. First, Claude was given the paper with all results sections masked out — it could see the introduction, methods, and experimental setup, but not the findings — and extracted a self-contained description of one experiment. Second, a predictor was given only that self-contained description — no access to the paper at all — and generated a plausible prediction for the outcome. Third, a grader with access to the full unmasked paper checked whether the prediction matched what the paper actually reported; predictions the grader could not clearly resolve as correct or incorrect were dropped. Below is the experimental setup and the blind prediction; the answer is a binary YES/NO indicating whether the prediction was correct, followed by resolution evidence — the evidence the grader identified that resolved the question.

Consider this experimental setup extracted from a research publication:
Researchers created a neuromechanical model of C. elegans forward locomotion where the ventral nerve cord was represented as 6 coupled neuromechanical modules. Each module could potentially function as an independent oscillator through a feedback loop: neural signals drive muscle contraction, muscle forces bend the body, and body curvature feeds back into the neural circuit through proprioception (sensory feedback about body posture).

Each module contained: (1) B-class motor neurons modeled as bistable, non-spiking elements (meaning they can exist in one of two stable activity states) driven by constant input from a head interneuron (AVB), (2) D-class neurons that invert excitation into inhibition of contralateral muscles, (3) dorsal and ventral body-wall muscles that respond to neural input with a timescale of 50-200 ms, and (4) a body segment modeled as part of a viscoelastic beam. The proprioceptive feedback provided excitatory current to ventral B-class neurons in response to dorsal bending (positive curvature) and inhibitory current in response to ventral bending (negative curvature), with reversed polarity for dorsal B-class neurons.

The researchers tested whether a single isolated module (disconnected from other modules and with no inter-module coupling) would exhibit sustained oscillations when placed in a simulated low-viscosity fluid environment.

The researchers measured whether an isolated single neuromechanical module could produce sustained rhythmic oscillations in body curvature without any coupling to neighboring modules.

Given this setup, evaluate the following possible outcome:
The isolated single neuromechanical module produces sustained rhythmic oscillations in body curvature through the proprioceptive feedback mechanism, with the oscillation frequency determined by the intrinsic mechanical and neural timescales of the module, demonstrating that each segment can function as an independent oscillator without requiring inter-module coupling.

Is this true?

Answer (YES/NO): YES